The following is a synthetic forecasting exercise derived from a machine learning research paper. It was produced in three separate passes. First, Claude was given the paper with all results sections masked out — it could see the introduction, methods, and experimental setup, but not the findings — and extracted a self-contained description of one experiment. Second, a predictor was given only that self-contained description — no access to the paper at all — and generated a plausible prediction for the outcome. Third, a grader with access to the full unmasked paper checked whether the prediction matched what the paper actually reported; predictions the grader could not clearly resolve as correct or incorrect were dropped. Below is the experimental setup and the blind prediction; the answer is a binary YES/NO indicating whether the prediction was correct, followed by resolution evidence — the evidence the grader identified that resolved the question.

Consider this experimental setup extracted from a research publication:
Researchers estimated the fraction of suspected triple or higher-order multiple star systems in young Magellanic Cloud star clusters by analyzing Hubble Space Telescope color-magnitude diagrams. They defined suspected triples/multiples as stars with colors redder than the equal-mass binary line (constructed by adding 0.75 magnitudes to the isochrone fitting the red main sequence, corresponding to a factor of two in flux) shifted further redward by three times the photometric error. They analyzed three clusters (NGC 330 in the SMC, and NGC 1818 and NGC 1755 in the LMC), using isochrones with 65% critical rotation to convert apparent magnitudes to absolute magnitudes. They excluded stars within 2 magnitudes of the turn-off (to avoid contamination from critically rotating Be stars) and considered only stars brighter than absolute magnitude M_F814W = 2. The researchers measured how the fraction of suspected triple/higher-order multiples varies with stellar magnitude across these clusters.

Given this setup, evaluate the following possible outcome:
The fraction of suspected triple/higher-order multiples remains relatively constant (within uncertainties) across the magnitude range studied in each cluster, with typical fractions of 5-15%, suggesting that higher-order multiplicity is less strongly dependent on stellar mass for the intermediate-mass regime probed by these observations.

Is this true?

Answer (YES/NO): NO